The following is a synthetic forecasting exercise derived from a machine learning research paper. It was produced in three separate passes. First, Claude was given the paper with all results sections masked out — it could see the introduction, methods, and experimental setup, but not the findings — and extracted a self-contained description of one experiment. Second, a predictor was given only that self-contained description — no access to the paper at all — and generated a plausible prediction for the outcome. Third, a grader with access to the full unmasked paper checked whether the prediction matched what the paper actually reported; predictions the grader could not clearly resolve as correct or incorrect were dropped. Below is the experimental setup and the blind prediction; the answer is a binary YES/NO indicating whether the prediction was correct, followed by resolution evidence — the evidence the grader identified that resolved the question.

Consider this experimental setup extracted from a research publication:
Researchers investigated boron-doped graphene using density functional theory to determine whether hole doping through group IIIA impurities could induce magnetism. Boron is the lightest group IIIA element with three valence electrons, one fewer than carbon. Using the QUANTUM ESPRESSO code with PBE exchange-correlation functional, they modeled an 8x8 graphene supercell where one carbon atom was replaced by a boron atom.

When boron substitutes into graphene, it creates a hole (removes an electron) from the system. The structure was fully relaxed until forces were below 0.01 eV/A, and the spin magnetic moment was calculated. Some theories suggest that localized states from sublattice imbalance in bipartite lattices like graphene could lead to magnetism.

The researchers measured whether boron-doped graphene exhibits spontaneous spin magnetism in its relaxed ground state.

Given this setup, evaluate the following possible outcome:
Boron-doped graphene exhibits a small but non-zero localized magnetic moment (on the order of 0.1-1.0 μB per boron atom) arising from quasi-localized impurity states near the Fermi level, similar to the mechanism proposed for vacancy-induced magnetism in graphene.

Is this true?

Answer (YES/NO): NO